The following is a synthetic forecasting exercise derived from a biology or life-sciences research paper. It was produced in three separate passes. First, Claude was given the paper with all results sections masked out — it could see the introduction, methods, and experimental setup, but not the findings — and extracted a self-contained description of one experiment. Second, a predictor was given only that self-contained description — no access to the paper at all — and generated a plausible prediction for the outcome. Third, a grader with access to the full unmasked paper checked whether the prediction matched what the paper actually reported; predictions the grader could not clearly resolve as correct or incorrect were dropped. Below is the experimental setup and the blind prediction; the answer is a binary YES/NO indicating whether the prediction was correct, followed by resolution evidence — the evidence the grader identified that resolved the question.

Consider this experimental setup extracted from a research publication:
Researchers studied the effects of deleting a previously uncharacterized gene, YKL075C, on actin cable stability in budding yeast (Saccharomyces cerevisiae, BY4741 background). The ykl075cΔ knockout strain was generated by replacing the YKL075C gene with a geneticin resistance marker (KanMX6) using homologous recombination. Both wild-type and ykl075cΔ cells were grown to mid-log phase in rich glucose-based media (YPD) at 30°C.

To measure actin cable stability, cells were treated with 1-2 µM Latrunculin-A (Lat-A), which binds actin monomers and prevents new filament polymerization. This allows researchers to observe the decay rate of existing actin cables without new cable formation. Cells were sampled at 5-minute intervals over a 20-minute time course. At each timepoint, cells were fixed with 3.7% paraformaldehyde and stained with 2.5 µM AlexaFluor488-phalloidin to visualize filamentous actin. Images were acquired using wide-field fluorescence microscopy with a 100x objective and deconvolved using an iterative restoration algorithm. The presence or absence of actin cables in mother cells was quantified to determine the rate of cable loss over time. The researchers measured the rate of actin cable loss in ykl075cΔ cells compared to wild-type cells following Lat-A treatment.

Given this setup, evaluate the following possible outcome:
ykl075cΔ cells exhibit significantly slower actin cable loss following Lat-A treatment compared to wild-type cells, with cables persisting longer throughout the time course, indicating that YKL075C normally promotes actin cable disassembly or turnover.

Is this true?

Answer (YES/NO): YES